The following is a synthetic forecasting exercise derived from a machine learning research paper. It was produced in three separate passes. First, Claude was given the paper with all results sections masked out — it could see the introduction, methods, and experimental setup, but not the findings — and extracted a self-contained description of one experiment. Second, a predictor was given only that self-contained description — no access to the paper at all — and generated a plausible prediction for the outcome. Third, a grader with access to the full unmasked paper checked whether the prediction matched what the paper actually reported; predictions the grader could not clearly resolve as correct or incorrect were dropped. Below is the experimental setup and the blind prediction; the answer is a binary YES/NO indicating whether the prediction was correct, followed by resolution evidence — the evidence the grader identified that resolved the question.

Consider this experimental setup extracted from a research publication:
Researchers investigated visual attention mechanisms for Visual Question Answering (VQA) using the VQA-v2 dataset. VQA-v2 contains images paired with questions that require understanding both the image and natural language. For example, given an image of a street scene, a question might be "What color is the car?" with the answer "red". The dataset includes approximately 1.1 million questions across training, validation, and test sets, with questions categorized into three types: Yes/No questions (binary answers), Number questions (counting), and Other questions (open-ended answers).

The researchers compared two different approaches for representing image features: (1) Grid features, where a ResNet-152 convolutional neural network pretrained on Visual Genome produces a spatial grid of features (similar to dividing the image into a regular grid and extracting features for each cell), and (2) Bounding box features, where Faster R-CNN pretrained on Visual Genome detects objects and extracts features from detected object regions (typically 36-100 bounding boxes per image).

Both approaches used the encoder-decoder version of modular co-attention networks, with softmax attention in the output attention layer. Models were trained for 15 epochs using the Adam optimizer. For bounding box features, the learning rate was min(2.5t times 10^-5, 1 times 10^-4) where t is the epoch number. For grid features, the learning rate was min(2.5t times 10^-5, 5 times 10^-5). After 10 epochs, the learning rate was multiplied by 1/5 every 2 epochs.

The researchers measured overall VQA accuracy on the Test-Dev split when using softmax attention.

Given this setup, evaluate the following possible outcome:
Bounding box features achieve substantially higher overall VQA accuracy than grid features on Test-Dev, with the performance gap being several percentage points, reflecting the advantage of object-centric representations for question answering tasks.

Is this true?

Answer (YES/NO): NO